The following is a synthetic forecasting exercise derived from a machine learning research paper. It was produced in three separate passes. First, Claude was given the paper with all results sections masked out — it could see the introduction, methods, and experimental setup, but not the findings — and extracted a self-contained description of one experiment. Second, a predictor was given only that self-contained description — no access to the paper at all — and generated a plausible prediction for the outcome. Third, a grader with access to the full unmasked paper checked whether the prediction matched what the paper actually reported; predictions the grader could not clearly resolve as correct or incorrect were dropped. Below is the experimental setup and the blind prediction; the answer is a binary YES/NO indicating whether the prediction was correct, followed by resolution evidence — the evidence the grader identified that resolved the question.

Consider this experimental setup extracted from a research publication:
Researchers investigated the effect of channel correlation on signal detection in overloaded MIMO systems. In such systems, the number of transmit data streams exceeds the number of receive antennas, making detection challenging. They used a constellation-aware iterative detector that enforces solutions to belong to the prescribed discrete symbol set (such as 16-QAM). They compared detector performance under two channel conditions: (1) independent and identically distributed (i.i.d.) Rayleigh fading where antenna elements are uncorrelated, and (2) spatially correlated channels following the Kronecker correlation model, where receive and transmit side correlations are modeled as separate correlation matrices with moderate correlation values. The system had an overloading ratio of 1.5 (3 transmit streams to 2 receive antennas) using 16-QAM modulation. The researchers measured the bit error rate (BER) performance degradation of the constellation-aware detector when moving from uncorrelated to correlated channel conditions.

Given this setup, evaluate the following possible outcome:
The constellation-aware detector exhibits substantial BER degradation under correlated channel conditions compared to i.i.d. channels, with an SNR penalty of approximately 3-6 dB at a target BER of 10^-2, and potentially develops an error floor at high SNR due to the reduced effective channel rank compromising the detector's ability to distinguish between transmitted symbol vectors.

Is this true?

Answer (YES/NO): NO